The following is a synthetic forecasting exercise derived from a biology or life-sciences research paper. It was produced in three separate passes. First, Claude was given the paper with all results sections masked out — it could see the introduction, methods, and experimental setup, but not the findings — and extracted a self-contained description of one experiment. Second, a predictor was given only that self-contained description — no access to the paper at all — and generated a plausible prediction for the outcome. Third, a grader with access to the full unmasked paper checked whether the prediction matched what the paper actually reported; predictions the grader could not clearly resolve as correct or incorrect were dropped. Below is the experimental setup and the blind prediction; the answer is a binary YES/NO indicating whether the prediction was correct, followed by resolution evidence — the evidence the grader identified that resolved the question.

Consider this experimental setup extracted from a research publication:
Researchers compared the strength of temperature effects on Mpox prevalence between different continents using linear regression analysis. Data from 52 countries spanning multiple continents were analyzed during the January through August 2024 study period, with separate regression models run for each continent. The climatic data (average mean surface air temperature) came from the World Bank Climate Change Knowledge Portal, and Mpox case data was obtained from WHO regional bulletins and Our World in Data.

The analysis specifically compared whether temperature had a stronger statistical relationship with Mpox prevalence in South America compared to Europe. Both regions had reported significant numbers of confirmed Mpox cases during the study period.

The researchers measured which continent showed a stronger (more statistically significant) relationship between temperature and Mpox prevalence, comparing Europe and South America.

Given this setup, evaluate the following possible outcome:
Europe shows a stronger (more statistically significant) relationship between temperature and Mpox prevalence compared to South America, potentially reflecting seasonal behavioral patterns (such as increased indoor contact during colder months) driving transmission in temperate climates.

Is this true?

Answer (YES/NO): NO